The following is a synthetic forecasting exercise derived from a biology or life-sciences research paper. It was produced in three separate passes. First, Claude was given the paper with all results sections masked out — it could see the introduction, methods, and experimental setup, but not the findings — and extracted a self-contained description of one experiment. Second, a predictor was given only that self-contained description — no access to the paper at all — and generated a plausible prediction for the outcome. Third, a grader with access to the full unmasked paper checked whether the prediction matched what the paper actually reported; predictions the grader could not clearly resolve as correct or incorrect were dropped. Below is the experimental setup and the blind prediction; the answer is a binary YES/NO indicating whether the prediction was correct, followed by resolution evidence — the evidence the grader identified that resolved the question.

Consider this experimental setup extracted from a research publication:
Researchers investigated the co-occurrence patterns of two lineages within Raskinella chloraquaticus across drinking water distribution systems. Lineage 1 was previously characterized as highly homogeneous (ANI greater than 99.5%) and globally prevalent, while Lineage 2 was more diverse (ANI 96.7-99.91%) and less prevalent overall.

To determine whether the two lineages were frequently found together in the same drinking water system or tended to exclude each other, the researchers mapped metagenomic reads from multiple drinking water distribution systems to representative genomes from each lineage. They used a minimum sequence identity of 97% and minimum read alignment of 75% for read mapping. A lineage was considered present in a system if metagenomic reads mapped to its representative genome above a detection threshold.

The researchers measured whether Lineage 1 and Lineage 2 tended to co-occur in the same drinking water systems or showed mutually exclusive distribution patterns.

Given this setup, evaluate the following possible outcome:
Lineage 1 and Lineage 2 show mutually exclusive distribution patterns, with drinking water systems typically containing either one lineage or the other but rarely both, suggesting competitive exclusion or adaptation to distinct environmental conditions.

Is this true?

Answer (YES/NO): YES